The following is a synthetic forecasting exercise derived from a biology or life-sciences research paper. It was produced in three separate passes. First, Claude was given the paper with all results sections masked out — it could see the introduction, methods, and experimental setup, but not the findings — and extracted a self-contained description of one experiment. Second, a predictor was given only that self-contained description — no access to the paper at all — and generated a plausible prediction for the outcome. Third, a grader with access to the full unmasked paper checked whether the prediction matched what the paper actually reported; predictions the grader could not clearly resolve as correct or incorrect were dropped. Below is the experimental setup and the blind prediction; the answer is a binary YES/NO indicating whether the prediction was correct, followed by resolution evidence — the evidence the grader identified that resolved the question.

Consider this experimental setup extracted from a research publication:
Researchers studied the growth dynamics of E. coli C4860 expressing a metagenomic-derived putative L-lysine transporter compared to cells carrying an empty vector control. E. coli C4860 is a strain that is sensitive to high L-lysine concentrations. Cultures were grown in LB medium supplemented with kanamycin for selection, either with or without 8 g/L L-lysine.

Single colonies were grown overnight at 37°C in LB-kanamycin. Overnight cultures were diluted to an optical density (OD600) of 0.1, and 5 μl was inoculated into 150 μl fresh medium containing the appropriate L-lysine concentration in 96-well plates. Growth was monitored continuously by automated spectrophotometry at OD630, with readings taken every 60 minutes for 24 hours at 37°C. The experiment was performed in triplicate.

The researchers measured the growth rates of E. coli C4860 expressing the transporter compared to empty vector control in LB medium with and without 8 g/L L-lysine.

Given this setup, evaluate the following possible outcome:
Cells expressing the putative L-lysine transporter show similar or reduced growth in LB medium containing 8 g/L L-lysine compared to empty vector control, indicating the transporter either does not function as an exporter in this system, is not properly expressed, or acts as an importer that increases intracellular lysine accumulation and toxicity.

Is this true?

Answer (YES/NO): NO